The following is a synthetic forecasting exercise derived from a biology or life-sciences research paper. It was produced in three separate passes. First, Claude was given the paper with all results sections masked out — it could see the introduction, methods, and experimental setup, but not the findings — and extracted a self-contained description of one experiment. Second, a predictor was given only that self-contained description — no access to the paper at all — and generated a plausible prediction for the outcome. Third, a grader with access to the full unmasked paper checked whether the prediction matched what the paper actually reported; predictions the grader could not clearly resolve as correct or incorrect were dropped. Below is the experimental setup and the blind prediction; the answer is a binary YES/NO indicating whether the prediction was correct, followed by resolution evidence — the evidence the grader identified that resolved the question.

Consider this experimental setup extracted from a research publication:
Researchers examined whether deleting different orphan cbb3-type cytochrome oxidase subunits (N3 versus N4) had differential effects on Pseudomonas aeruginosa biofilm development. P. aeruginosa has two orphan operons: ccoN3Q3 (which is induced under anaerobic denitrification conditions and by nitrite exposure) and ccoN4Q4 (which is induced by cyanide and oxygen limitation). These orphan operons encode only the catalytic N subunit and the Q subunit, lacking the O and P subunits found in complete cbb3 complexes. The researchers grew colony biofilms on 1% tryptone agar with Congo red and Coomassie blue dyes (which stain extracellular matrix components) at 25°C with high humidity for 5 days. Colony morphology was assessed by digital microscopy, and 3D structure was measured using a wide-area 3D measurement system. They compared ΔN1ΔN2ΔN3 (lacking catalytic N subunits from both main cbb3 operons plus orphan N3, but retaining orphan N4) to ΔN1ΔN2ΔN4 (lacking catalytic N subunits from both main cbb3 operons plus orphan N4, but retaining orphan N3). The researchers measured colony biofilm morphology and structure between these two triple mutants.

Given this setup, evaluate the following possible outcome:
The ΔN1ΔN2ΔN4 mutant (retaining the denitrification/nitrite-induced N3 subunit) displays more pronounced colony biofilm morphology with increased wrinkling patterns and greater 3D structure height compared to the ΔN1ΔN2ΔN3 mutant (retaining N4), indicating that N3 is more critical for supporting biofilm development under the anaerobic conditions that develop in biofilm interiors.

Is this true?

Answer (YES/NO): NO